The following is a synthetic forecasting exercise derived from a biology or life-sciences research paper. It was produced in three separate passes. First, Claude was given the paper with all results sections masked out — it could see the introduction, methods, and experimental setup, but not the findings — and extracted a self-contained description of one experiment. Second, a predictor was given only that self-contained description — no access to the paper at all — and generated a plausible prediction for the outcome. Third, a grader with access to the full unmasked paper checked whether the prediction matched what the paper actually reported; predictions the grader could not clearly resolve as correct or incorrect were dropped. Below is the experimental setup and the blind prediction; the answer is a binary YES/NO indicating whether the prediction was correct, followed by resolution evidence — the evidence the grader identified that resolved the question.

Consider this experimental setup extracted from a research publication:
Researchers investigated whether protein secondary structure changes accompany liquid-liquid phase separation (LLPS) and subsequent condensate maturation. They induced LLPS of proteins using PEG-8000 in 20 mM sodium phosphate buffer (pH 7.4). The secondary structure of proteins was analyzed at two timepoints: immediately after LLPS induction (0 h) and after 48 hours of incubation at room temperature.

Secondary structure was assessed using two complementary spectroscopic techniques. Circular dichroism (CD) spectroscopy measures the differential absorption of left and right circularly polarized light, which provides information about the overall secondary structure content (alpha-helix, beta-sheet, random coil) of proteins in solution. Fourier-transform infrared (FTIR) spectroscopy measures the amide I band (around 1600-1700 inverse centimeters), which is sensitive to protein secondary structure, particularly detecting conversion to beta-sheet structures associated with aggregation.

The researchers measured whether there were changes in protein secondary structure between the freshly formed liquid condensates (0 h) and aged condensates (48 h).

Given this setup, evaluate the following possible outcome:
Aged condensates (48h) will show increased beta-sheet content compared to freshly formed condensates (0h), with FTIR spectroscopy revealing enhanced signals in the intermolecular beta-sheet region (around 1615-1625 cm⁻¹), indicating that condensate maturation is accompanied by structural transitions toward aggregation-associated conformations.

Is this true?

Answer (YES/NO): NO